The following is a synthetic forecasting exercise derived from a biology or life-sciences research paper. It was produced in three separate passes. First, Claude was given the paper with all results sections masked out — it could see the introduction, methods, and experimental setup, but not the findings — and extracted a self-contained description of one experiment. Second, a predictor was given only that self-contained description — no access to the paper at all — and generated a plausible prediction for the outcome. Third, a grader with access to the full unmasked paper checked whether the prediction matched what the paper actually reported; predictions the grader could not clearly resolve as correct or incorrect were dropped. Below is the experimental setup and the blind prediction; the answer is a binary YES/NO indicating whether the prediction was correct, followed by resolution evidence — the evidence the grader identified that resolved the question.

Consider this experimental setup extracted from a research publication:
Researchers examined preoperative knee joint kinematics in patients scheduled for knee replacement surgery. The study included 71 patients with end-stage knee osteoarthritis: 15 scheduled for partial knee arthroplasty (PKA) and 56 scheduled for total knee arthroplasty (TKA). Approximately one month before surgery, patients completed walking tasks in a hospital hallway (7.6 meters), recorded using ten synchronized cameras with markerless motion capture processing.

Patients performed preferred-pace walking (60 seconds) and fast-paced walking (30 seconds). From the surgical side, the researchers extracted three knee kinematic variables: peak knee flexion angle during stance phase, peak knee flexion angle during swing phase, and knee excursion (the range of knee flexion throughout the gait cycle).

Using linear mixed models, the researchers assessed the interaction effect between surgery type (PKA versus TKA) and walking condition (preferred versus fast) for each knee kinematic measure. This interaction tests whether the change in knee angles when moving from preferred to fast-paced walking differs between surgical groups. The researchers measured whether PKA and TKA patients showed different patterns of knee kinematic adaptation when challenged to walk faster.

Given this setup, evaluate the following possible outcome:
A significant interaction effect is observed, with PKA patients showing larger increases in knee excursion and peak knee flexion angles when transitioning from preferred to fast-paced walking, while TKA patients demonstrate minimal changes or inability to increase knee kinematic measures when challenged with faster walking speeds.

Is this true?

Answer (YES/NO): NO